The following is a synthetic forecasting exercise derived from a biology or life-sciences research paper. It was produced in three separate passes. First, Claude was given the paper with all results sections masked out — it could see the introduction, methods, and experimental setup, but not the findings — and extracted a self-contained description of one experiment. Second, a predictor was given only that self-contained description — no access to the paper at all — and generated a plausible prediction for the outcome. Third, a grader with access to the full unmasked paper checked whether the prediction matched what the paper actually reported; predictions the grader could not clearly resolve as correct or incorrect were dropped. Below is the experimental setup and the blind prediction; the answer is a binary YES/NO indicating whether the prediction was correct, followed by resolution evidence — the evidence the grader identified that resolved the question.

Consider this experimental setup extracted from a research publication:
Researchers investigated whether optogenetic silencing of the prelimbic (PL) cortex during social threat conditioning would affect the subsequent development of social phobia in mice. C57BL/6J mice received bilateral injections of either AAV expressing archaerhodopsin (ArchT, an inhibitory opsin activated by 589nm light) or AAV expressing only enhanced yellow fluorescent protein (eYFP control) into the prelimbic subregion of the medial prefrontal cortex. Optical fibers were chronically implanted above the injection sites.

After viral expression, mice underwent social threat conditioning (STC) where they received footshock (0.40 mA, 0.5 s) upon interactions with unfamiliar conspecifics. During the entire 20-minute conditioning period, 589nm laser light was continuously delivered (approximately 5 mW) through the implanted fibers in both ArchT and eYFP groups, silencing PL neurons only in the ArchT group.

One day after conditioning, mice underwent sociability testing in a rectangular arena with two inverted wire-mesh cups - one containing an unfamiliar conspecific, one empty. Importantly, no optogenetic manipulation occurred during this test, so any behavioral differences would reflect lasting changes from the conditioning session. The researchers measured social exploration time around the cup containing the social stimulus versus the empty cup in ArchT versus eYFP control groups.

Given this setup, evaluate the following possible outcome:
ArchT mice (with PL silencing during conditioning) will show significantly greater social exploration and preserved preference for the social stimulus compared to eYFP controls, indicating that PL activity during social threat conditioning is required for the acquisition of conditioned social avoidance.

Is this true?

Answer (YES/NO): YES